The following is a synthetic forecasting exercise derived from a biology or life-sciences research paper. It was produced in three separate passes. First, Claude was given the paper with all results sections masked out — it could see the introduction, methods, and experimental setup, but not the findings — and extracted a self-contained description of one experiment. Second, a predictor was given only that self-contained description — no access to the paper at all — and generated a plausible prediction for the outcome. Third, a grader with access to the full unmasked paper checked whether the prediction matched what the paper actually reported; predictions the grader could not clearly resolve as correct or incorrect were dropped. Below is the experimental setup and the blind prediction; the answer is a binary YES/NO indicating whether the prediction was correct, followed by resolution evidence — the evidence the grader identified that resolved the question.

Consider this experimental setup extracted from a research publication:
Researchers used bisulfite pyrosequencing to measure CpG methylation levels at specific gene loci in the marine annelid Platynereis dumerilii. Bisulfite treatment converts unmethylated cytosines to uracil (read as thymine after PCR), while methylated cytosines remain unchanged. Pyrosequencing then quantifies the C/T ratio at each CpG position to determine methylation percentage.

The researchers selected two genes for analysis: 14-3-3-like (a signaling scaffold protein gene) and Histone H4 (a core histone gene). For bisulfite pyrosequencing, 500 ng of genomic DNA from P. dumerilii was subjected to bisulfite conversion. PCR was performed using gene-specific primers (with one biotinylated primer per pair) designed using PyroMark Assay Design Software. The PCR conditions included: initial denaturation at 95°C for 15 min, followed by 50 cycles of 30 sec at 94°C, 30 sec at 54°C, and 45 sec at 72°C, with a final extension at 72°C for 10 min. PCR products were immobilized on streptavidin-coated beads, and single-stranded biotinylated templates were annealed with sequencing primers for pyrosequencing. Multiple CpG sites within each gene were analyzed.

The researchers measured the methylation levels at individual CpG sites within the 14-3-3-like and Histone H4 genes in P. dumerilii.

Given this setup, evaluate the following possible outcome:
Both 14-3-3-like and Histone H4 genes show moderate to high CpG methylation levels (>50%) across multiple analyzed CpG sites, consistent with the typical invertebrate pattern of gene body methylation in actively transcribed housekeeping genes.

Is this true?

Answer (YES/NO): NO